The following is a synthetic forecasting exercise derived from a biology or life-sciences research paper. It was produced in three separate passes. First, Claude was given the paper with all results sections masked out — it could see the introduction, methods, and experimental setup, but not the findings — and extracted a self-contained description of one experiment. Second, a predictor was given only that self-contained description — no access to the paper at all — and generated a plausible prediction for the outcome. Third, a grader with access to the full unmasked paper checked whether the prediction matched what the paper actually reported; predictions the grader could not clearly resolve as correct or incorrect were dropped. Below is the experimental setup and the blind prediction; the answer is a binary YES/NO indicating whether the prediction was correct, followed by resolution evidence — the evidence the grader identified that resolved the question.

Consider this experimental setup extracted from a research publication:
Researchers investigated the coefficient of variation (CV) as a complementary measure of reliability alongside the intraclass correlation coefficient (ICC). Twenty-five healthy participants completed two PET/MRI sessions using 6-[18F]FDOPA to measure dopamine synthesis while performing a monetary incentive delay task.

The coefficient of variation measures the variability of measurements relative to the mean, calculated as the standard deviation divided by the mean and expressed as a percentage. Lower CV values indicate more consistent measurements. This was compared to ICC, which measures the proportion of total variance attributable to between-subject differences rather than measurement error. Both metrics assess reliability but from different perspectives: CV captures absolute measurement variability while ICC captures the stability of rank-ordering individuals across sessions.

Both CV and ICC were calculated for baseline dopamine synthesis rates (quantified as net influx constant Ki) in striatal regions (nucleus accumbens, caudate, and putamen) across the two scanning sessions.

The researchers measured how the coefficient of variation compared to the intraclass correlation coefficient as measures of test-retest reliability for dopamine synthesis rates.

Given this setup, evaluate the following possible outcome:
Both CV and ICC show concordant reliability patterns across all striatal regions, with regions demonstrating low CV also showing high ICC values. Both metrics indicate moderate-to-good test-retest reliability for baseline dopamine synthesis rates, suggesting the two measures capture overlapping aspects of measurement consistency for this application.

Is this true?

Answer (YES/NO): NO